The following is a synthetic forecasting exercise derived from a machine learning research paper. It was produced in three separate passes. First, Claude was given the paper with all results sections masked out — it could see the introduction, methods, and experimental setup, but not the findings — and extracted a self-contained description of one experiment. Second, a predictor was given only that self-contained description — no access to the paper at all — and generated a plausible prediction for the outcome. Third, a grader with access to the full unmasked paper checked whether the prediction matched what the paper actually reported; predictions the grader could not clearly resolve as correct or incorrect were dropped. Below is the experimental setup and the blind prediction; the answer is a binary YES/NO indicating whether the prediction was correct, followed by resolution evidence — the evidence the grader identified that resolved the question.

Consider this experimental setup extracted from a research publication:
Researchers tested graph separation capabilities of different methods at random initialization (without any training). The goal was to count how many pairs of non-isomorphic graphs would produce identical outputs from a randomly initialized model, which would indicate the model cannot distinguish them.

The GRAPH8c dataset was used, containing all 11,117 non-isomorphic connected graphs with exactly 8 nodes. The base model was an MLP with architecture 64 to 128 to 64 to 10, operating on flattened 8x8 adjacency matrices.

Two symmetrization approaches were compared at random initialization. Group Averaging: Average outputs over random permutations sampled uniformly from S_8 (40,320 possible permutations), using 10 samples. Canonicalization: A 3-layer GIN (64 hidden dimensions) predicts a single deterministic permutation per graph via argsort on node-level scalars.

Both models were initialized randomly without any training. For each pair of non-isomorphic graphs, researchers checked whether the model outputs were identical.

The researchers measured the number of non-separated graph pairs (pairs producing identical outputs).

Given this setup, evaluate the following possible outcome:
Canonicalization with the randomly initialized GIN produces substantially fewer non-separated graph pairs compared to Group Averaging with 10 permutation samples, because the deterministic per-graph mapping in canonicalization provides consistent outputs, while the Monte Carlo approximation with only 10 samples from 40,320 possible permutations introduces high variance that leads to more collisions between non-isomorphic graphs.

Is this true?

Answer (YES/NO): NO